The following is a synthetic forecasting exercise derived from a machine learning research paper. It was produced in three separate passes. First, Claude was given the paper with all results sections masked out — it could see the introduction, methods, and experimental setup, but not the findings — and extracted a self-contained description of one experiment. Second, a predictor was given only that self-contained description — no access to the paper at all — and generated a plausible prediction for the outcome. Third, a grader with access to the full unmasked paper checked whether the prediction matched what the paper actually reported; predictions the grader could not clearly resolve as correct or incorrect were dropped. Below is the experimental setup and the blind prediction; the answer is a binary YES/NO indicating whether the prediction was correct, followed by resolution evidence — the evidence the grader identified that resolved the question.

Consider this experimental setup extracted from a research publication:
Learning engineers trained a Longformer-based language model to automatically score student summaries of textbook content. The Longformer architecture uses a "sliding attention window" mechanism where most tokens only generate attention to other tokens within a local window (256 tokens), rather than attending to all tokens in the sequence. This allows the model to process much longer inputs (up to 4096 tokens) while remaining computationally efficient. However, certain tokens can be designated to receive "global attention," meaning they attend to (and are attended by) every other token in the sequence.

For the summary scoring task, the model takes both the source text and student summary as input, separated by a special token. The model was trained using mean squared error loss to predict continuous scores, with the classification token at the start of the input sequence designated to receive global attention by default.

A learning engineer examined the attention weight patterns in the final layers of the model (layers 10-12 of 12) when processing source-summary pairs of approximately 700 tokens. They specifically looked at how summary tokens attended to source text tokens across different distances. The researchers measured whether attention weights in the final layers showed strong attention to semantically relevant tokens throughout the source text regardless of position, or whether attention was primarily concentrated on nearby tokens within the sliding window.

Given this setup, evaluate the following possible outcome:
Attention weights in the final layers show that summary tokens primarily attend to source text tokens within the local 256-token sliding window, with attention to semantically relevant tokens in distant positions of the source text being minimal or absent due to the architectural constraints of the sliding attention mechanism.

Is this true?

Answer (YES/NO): YES